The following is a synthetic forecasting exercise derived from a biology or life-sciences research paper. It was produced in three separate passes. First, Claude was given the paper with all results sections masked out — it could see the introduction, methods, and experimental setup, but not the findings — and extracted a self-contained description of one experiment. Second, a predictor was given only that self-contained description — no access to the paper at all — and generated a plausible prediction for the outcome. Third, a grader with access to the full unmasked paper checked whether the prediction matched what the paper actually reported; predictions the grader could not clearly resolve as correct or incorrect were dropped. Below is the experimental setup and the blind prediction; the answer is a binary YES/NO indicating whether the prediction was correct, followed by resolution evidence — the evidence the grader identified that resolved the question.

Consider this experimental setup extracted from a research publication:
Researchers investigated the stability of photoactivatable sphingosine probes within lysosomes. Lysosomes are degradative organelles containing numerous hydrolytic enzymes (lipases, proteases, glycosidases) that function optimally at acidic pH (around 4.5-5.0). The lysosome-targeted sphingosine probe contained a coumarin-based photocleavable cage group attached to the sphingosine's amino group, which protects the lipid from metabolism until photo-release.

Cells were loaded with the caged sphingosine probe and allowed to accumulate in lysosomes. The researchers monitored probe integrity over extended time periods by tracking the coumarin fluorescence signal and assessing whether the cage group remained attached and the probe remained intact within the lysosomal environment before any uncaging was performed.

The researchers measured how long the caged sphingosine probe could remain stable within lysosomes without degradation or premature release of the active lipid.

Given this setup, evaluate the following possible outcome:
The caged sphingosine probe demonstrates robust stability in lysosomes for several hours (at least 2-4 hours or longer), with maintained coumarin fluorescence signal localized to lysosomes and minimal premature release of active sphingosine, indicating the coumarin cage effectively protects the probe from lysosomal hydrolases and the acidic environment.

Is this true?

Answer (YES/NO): YES